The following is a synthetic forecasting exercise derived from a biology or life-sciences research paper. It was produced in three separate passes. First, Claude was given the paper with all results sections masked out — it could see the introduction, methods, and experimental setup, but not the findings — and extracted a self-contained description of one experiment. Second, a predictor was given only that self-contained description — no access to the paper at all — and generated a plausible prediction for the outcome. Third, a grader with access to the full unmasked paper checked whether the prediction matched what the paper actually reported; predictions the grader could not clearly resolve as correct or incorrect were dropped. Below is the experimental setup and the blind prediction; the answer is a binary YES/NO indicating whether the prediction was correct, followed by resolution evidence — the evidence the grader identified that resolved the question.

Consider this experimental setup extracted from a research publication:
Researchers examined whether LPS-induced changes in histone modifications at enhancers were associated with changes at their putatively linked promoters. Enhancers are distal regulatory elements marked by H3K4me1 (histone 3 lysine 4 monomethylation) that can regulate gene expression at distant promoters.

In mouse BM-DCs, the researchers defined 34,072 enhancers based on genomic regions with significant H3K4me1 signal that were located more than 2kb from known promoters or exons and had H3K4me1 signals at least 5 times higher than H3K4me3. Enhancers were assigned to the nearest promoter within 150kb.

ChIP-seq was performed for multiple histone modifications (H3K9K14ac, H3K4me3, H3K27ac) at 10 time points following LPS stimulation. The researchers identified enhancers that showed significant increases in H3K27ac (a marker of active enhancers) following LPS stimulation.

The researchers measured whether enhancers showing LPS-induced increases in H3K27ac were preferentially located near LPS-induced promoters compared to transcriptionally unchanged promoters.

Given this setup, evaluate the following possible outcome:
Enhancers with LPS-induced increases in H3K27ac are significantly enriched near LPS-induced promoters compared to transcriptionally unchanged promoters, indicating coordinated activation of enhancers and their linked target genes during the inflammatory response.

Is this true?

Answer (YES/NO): YES